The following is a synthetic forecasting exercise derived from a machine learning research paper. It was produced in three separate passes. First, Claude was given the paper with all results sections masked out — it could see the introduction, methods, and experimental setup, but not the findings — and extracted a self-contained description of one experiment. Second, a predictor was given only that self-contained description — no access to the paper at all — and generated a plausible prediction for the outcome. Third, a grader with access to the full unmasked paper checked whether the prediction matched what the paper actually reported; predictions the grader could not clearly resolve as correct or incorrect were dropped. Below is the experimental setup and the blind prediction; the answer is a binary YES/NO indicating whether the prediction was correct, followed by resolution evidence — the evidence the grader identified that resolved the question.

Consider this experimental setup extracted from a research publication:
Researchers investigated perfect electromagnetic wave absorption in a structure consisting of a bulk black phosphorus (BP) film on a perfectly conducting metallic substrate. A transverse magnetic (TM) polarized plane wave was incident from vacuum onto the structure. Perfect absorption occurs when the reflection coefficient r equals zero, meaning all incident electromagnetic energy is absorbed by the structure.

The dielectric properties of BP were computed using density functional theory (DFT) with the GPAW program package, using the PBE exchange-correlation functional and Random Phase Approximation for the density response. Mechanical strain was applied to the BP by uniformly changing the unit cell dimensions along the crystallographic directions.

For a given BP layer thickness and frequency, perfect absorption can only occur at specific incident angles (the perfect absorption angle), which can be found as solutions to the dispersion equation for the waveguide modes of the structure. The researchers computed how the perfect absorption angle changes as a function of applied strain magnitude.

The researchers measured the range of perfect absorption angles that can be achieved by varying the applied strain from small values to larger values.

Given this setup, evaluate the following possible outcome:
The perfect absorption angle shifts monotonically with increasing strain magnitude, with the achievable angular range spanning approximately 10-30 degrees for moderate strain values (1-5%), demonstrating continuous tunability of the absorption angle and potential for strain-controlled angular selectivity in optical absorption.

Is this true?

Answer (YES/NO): NO